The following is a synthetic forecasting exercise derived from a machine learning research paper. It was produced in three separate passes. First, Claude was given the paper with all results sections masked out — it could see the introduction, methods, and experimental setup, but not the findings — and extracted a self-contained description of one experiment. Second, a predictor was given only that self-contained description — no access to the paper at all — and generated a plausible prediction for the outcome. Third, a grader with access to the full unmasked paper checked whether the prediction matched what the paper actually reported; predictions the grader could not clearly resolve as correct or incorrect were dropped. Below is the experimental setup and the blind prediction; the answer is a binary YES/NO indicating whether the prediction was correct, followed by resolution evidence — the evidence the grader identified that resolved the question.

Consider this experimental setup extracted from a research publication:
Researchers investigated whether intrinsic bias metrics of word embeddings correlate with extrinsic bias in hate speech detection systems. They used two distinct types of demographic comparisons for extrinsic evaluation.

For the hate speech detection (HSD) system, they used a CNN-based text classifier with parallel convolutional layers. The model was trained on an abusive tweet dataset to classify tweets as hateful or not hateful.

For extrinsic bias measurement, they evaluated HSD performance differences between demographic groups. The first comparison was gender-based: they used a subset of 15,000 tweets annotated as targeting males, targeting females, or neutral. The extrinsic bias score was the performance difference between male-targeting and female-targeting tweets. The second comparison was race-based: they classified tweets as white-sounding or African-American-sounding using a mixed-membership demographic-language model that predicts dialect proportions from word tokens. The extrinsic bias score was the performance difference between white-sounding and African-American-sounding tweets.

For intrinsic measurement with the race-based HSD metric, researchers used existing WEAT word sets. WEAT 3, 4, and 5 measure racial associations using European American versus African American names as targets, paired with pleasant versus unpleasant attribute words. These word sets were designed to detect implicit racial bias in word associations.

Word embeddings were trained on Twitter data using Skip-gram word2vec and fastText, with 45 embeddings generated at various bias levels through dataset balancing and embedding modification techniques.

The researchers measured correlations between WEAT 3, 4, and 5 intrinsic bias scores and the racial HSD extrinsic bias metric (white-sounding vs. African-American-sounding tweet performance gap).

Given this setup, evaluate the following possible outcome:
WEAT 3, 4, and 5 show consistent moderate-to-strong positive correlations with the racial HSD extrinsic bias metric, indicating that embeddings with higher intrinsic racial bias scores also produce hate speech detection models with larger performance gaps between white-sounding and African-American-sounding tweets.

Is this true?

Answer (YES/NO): NO